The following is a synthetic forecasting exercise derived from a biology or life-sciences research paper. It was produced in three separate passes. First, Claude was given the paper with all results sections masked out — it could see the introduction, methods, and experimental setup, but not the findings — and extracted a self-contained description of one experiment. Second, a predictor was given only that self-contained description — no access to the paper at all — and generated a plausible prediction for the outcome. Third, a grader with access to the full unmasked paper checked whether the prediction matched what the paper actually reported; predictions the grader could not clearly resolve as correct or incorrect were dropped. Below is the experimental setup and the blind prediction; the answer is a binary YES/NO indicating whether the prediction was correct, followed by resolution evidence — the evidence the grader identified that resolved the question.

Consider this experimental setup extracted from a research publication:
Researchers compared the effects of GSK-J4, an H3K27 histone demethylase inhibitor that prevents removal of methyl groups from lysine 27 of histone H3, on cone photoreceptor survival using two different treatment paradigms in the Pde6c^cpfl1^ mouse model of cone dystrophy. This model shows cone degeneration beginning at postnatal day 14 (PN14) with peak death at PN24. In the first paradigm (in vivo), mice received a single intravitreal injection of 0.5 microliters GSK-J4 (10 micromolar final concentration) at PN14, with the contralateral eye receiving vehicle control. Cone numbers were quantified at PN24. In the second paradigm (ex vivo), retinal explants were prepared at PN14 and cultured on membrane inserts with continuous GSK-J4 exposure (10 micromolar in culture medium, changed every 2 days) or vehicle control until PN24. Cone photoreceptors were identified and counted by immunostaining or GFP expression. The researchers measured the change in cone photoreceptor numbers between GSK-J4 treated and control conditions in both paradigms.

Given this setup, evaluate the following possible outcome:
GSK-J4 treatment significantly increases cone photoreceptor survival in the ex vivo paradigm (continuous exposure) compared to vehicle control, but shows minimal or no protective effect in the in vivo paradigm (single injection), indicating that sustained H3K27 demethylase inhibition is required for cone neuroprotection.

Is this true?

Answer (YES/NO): YES